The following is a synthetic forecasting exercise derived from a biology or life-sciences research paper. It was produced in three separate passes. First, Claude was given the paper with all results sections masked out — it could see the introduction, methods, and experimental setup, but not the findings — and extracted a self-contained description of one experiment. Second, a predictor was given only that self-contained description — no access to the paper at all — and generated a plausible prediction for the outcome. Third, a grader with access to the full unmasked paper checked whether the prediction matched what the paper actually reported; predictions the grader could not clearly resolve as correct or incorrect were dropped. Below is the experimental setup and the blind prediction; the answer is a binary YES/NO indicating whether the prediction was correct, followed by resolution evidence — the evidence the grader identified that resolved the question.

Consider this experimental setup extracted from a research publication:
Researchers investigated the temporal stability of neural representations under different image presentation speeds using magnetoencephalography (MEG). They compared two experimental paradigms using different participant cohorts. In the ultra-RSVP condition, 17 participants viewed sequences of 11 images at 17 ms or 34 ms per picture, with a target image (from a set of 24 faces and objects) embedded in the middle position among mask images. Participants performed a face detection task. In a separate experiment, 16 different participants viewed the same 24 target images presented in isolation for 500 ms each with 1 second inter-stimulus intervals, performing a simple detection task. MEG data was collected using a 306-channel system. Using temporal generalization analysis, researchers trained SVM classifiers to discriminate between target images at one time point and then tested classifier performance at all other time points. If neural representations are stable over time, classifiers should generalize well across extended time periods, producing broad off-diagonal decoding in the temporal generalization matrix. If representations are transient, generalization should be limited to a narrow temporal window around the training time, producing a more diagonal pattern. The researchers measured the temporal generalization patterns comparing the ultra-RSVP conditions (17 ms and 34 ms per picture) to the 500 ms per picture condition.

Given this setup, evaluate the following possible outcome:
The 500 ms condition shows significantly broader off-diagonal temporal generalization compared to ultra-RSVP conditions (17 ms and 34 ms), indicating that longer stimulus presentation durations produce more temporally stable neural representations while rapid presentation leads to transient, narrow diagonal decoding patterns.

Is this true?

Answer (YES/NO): YES